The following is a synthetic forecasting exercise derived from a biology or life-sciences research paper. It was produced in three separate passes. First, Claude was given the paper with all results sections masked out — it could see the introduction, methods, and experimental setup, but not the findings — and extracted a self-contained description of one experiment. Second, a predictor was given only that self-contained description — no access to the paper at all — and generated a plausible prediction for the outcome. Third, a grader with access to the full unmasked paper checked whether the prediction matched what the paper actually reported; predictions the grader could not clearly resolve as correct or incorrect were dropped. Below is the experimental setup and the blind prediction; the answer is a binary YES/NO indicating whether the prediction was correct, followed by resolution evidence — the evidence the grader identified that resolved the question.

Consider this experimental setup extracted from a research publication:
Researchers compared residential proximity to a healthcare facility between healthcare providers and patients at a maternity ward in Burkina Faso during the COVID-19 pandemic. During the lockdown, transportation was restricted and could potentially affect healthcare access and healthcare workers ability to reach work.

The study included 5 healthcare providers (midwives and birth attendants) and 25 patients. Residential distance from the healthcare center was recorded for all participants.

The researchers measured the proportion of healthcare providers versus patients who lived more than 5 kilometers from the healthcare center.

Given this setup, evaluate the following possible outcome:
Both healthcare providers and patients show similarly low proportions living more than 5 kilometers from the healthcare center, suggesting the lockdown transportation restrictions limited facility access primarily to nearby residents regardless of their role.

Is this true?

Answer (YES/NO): NO